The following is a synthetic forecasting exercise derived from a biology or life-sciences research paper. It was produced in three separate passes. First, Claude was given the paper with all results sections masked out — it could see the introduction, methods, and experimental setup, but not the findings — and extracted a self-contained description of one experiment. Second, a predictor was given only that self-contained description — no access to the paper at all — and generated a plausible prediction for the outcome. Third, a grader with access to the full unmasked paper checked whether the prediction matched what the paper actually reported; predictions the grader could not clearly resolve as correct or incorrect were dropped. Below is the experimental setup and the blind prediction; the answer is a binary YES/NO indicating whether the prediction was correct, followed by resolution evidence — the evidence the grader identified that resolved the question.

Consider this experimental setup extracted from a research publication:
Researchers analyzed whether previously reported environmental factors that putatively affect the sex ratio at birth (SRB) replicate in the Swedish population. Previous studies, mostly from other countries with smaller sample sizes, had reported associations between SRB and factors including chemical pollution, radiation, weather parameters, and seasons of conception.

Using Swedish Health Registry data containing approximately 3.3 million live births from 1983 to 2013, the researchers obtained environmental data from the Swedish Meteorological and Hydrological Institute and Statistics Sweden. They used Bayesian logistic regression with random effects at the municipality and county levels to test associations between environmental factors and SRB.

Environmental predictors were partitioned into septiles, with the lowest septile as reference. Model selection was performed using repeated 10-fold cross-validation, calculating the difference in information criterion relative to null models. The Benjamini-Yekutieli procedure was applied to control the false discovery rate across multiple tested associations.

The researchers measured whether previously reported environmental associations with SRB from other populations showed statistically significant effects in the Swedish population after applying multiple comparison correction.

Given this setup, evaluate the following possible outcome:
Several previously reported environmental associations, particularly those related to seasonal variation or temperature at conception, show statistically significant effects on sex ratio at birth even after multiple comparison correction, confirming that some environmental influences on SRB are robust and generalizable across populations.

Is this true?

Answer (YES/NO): NO